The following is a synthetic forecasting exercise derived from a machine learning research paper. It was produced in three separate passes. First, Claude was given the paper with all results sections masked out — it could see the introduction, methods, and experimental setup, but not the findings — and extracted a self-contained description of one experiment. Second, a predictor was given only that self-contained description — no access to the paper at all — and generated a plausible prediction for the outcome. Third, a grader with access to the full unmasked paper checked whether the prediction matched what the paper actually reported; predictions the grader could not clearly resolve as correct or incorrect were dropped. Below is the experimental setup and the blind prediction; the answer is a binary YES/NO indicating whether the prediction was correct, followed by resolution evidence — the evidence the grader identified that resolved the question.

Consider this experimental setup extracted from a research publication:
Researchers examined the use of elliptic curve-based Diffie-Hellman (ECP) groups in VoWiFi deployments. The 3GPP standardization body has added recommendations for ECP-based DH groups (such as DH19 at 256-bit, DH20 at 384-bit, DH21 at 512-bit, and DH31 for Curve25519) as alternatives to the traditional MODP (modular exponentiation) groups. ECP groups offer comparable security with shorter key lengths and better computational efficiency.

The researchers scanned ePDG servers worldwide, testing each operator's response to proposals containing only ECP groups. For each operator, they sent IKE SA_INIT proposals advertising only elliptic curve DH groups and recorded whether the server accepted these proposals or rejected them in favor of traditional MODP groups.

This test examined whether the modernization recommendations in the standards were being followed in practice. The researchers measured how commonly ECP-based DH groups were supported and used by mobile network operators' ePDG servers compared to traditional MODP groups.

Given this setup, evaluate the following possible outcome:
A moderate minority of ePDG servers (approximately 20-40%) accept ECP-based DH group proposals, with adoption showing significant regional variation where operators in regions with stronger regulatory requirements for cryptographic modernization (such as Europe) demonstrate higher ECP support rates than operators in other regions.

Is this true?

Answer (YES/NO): NO